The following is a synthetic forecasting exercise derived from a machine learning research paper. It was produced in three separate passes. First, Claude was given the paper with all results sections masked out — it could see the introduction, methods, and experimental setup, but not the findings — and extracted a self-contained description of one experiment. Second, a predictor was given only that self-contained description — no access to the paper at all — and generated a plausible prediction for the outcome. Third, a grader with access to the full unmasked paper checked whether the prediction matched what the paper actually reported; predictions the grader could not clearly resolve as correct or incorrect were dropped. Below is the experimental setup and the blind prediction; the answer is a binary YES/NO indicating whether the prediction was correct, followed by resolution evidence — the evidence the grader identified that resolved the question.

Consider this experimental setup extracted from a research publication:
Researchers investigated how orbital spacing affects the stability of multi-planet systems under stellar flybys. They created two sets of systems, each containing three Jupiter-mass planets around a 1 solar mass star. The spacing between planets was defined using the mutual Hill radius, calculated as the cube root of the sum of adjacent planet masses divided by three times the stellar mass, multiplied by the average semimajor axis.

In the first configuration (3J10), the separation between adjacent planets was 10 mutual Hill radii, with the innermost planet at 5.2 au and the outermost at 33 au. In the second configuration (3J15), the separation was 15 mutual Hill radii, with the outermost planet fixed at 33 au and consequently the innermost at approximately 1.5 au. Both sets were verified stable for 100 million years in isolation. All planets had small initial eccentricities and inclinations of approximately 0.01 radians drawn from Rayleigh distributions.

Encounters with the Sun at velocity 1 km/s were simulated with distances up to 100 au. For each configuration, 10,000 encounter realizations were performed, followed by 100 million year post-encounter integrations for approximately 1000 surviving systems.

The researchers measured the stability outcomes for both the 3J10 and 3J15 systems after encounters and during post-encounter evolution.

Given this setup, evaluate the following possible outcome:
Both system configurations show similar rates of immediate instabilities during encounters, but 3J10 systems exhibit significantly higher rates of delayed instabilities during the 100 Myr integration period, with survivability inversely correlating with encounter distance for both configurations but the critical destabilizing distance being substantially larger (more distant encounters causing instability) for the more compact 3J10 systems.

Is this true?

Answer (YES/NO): NO